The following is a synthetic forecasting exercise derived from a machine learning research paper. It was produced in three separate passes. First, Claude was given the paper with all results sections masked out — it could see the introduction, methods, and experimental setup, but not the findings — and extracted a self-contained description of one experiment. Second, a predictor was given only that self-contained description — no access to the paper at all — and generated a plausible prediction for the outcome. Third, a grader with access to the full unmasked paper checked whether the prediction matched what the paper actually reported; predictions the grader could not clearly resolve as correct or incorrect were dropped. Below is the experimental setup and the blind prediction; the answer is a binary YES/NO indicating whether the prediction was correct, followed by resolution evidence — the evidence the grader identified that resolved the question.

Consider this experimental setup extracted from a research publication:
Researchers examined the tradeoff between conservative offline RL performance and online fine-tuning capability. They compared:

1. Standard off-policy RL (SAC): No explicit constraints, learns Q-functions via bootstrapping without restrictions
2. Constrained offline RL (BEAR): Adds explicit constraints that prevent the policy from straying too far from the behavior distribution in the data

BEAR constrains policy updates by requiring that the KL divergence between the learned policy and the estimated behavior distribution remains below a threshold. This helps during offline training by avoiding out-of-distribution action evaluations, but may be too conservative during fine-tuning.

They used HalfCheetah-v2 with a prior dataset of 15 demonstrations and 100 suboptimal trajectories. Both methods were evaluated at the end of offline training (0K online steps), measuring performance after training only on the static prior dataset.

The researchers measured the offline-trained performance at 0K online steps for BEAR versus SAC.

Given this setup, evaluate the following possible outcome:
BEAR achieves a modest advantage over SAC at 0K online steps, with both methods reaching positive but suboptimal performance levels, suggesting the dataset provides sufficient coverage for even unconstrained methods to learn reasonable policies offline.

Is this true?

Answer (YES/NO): NO